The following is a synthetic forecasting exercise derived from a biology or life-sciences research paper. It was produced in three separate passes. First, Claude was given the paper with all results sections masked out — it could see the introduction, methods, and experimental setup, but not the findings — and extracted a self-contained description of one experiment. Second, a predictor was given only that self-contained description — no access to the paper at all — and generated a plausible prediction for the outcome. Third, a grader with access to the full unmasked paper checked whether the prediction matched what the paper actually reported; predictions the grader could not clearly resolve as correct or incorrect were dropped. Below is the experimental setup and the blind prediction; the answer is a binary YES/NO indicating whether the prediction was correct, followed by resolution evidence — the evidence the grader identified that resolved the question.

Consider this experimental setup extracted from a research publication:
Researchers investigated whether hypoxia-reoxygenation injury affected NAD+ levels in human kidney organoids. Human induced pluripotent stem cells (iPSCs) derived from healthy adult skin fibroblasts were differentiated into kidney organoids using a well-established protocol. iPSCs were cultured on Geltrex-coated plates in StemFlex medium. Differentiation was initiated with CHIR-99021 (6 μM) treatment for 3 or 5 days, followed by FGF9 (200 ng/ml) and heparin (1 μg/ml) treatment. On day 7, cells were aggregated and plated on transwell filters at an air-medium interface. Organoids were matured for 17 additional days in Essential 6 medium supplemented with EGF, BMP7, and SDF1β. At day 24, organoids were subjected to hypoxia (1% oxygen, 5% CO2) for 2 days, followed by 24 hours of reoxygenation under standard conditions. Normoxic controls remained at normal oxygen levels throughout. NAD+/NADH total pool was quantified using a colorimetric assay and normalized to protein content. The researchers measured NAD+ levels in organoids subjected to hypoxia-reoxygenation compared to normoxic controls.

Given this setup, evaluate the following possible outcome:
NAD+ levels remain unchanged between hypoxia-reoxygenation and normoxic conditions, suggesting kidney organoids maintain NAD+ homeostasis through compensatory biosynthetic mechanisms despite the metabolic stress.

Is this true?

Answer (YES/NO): NO